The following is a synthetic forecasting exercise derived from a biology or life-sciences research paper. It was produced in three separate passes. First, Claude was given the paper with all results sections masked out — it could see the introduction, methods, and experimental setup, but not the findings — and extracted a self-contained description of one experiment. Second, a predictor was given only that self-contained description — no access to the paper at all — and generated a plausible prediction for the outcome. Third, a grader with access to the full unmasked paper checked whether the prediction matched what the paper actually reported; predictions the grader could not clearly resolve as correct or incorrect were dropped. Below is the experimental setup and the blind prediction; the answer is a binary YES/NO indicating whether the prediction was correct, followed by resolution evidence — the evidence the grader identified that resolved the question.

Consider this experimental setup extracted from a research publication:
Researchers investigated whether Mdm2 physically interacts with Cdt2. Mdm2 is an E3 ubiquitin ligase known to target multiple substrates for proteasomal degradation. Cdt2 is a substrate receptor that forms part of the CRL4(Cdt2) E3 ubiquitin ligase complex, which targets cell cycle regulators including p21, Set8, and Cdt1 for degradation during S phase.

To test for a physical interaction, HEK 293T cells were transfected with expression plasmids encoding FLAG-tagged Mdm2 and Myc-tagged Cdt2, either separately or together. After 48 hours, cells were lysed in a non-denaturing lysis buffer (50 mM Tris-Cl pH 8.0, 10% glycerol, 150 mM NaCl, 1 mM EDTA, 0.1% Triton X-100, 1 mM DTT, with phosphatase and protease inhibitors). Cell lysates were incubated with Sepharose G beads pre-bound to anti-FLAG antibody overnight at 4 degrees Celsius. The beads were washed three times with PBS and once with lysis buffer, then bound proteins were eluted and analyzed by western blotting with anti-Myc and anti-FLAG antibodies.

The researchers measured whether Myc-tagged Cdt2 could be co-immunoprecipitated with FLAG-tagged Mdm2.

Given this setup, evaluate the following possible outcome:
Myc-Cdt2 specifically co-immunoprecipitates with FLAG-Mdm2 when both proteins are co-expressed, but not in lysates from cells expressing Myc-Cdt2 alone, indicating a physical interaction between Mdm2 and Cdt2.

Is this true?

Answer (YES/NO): YES